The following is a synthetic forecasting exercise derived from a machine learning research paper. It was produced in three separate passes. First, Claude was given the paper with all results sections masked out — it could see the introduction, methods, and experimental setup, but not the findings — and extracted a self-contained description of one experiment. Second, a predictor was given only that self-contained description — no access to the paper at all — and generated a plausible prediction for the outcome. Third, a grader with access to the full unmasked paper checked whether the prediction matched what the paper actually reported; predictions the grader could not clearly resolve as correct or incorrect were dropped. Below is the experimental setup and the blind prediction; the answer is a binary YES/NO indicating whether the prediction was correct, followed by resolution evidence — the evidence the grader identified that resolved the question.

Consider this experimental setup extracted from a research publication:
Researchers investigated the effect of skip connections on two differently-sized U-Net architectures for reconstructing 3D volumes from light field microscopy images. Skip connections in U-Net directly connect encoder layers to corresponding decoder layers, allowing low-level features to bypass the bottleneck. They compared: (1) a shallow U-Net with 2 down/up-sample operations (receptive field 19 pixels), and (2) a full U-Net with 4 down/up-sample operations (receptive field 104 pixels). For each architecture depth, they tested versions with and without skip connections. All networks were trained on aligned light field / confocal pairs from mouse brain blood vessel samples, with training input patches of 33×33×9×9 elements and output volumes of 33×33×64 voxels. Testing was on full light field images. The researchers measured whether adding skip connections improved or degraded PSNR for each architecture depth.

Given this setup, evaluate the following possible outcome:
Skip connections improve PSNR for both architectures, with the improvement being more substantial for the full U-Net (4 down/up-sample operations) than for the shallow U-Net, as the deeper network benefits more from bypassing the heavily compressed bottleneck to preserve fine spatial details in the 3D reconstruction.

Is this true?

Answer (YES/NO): NO